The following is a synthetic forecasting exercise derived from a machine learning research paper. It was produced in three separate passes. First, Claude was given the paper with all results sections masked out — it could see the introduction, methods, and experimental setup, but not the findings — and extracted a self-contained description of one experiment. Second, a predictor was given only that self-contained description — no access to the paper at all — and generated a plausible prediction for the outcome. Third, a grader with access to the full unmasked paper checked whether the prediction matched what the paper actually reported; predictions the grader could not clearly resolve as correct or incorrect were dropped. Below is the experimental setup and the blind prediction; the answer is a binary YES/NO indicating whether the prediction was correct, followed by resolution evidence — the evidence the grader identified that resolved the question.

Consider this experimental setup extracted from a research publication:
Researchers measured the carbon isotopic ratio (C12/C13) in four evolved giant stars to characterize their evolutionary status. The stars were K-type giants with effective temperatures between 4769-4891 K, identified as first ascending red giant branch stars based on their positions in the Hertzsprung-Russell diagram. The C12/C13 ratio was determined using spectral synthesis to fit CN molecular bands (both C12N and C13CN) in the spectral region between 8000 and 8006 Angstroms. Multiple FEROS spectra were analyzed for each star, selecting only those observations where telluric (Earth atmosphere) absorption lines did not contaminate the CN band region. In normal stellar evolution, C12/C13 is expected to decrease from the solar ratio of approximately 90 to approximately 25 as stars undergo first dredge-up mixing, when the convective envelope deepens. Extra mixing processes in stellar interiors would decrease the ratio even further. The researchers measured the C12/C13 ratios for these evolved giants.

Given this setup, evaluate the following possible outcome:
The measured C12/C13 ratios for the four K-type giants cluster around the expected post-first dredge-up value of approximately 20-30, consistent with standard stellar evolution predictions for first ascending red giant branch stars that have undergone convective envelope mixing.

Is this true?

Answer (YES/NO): NO